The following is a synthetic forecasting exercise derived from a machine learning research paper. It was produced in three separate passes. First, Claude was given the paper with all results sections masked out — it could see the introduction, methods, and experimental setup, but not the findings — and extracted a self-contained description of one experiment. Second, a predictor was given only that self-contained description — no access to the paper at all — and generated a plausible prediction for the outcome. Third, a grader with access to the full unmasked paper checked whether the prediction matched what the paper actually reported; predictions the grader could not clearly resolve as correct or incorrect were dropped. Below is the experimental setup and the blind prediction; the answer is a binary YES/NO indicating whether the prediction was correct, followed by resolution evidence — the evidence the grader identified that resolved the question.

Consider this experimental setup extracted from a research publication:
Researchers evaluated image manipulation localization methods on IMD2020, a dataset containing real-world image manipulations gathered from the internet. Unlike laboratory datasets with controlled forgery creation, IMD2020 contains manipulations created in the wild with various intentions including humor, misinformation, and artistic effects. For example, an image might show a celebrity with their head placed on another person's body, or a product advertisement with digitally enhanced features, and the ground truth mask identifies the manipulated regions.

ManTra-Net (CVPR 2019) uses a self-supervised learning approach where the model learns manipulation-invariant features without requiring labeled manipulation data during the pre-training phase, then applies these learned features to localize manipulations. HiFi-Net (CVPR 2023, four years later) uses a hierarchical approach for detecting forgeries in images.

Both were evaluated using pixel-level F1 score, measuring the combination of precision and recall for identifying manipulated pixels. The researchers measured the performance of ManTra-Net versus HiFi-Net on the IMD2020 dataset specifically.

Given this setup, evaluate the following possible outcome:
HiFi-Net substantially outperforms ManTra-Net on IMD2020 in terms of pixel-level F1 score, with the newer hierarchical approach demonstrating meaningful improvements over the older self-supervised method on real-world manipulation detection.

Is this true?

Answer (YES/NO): NO